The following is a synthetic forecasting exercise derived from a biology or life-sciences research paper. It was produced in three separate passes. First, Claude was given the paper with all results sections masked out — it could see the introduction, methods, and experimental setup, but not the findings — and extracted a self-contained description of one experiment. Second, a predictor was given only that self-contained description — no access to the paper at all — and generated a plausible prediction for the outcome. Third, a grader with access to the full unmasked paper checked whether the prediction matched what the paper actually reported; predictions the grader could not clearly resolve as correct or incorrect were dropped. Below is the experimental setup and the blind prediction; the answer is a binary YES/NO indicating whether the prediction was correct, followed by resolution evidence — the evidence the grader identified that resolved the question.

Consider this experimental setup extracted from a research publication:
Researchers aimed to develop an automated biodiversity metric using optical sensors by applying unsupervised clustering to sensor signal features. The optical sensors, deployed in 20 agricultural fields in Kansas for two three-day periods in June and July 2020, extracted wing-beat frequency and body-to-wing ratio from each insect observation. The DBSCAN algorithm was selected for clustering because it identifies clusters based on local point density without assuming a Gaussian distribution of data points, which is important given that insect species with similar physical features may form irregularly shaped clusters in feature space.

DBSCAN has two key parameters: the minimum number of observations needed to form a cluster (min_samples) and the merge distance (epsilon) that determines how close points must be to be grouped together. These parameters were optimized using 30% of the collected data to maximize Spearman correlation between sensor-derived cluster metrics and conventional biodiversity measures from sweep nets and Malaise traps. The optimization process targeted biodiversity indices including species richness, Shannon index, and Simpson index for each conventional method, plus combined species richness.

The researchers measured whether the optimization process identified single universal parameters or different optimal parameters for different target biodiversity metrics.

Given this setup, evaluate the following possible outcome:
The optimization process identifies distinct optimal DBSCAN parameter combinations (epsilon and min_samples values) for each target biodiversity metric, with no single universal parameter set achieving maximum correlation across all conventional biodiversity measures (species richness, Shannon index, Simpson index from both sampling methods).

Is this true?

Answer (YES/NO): NO